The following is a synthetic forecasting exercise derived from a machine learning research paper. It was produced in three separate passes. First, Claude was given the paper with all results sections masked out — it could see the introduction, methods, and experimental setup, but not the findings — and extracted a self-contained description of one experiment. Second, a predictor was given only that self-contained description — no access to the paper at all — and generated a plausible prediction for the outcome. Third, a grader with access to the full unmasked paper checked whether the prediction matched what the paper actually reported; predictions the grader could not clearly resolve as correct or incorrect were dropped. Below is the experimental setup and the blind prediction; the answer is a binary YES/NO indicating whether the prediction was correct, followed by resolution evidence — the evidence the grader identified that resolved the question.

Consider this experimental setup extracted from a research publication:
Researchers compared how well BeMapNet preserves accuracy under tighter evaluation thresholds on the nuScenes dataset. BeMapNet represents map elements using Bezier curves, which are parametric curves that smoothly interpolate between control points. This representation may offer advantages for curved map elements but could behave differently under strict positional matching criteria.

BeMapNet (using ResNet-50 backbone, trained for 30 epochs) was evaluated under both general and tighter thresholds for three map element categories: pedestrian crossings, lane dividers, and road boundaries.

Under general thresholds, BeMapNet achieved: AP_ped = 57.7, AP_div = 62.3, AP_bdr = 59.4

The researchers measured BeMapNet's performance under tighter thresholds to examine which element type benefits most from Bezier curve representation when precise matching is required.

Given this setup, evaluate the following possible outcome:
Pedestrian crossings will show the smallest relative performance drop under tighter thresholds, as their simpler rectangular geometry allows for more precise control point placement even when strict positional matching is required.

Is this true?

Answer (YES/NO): NO